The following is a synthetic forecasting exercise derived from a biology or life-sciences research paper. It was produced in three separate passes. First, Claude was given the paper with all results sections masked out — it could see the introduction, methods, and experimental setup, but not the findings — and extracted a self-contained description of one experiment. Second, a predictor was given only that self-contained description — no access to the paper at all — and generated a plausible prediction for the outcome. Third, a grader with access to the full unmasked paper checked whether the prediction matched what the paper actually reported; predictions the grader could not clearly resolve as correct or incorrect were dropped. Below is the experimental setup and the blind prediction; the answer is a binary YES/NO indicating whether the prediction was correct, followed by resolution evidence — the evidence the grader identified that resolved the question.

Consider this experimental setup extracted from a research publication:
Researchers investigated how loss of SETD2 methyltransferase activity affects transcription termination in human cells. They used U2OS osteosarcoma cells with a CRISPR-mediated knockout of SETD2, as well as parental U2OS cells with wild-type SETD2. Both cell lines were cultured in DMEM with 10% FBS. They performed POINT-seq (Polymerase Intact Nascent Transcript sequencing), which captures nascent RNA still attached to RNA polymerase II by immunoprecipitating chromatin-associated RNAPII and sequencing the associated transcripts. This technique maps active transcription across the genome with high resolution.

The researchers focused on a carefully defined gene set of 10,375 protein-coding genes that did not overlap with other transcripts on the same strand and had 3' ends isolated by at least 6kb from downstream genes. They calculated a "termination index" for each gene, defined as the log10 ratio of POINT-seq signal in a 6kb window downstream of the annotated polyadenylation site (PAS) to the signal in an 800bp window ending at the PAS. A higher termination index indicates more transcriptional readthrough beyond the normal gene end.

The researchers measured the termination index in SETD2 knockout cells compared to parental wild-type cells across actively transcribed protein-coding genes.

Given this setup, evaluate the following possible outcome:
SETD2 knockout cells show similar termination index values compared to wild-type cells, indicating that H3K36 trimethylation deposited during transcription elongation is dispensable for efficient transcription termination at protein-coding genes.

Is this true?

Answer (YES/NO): NO